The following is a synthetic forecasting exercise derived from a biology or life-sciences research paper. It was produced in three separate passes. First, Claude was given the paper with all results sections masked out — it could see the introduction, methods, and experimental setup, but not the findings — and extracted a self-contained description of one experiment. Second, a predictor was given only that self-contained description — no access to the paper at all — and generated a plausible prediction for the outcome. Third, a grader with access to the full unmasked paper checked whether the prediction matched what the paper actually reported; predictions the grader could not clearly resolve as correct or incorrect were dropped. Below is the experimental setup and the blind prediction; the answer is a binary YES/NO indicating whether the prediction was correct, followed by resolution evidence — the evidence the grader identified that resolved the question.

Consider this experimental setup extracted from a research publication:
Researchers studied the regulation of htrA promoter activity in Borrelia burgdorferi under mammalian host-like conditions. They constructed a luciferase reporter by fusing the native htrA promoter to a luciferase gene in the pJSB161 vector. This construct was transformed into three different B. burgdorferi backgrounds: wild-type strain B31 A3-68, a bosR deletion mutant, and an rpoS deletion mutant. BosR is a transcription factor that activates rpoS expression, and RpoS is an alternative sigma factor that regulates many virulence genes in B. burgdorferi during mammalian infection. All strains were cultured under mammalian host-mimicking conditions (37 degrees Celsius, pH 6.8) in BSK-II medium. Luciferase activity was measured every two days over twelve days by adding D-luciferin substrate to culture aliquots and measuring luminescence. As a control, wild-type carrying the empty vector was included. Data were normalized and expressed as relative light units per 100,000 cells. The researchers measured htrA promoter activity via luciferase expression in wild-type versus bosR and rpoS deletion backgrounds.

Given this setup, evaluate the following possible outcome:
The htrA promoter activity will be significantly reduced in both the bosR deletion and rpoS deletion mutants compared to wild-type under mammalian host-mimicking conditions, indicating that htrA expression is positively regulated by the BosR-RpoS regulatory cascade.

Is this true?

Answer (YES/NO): YES